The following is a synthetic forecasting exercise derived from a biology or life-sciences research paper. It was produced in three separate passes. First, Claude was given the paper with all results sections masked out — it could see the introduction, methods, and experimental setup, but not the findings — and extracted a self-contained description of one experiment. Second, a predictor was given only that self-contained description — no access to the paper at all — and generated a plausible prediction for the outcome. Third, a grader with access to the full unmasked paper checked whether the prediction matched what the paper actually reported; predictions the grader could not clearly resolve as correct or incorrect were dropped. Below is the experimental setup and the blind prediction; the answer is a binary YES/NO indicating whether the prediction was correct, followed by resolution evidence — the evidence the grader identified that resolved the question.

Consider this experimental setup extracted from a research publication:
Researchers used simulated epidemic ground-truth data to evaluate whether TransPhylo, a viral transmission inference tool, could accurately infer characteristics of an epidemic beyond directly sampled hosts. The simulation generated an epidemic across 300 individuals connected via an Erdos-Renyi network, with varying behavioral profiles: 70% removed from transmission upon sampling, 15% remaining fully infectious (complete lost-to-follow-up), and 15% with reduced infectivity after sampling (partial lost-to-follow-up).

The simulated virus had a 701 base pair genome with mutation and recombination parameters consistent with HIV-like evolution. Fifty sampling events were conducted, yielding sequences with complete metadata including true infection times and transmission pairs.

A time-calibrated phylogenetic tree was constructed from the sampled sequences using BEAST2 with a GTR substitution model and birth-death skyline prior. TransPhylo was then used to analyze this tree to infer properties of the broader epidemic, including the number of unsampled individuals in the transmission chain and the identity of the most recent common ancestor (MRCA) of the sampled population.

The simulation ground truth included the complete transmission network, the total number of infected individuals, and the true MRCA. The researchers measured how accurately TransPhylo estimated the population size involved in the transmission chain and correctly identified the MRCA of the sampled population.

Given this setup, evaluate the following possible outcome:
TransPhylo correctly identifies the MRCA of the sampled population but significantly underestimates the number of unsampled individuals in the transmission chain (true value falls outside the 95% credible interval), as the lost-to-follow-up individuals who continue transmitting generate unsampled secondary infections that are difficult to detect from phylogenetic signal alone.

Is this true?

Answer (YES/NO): NO